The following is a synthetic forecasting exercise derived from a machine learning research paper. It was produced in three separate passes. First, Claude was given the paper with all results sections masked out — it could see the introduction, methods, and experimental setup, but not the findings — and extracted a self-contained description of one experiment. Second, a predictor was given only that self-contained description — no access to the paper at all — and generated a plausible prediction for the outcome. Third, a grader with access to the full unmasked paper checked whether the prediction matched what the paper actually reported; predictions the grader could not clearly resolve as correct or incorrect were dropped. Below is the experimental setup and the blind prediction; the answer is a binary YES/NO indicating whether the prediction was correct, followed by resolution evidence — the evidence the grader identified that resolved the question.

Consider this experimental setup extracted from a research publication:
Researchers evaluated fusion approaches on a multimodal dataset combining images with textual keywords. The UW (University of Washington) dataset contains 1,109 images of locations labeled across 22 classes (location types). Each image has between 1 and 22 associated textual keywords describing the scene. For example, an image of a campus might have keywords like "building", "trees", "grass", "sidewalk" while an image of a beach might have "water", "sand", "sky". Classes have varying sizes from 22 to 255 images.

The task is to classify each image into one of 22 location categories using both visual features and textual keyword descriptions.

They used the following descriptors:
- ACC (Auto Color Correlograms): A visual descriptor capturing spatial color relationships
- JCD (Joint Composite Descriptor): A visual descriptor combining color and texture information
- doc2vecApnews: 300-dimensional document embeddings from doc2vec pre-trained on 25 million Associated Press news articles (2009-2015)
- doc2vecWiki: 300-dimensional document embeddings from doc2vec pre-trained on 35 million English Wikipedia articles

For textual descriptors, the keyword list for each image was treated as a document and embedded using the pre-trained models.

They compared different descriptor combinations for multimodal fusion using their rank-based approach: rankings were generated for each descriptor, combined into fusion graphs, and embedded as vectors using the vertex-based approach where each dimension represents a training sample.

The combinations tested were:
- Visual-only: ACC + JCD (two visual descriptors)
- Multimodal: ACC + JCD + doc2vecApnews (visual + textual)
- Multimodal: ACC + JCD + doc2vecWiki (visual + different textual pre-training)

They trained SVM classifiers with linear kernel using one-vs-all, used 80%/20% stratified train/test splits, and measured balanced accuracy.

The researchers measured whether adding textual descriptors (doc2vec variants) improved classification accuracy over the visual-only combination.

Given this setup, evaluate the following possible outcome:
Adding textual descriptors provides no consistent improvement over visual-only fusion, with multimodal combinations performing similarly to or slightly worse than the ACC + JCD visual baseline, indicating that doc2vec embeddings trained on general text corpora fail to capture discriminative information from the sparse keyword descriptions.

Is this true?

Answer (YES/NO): NO